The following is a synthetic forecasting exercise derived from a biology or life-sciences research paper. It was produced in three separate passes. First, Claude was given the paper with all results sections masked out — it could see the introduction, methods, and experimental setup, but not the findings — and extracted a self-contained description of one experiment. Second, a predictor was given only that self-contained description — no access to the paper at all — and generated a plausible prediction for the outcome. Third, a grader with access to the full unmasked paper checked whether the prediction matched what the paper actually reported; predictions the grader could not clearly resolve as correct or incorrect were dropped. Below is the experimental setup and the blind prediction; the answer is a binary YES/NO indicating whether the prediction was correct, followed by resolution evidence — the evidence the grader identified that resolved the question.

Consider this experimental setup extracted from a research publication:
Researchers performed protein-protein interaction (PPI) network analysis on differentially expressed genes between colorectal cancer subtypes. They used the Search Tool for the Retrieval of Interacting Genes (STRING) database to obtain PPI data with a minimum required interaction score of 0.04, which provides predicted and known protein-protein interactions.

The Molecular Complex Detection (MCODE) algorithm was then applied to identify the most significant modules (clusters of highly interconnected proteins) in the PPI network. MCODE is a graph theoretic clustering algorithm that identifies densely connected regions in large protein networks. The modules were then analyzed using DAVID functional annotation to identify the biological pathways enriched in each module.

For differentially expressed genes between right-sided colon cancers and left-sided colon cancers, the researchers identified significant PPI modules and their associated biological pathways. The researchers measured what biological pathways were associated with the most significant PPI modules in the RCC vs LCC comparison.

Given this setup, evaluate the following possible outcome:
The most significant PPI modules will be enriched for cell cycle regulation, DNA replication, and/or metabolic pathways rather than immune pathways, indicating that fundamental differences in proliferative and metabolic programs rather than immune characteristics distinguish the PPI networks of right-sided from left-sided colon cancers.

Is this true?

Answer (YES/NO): NO